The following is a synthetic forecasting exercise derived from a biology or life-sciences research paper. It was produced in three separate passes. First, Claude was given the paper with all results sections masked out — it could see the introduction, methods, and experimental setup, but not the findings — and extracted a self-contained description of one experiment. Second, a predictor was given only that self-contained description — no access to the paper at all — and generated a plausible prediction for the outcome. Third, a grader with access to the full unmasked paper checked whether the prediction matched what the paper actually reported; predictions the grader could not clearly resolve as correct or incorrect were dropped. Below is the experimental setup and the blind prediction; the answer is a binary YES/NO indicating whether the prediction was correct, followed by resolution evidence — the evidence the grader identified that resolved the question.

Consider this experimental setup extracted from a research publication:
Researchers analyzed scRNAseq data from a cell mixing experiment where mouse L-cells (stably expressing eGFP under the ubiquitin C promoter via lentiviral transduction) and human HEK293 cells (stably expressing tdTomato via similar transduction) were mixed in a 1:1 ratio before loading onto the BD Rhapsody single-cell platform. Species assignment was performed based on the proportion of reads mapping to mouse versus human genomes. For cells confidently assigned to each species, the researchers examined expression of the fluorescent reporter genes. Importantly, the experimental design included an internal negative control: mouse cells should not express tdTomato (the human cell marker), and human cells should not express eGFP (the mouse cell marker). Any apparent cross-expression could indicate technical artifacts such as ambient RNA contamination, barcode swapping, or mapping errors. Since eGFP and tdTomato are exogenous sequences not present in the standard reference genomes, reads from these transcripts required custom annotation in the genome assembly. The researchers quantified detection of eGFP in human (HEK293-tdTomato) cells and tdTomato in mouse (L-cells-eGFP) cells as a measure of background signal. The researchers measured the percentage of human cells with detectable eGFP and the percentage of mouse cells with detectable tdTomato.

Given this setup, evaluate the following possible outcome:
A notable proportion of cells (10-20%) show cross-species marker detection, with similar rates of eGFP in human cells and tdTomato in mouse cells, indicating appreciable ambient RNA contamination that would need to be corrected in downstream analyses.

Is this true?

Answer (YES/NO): NO